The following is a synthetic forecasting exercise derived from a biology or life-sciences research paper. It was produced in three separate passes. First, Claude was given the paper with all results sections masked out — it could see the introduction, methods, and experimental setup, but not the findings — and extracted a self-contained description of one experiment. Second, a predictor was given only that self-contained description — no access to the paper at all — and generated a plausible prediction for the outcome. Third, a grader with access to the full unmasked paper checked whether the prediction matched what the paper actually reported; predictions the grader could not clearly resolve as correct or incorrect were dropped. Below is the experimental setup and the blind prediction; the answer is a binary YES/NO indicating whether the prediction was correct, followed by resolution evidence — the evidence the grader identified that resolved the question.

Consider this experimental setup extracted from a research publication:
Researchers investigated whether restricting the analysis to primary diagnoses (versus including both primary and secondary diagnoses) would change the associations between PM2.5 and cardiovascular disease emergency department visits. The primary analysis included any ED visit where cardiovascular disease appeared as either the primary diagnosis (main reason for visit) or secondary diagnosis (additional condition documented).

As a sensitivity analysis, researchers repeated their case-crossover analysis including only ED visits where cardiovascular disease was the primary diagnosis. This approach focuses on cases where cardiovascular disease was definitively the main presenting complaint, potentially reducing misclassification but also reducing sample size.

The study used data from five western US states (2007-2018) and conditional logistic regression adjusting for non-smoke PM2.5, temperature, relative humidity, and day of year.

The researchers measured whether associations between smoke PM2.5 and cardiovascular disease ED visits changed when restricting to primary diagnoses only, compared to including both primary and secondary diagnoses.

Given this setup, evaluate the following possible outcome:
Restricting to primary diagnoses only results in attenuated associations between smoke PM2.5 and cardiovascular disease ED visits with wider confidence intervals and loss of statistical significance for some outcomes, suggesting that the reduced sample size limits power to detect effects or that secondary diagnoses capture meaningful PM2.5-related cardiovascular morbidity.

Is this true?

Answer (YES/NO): YES